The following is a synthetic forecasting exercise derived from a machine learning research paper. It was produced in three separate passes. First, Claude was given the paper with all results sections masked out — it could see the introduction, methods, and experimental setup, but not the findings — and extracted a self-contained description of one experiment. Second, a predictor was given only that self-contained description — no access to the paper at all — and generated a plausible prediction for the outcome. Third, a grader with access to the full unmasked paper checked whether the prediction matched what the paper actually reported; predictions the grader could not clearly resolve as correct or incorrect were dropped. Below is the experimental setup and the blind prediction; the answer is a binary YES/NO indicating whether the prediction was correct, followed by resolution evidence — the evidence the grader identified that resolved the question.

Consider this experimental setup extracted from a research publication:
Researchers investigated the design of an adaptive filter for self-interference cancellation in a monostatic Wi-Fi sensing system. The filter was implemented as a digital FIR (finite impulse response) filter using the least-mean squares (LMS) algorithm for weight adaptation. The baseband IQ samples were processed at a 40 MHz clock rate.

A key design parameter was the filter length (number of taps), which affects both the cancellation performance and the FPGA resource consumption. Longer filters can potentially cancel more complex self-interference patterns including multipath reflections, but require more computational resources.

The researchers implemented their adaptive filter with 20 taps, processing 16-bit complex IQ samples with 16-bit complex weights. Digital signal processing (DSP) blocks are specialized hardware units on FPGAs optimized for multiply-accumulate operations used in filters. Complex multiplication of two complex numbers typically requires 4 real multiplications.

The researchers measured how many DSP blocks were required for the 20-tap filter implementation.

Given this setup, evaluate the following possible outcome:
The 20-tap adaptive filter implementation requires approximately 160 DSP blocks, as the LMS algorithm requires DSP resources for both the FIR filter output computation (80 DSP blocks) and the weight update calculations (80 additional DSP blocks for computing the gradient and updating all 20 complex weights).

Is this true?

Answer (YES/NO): NO